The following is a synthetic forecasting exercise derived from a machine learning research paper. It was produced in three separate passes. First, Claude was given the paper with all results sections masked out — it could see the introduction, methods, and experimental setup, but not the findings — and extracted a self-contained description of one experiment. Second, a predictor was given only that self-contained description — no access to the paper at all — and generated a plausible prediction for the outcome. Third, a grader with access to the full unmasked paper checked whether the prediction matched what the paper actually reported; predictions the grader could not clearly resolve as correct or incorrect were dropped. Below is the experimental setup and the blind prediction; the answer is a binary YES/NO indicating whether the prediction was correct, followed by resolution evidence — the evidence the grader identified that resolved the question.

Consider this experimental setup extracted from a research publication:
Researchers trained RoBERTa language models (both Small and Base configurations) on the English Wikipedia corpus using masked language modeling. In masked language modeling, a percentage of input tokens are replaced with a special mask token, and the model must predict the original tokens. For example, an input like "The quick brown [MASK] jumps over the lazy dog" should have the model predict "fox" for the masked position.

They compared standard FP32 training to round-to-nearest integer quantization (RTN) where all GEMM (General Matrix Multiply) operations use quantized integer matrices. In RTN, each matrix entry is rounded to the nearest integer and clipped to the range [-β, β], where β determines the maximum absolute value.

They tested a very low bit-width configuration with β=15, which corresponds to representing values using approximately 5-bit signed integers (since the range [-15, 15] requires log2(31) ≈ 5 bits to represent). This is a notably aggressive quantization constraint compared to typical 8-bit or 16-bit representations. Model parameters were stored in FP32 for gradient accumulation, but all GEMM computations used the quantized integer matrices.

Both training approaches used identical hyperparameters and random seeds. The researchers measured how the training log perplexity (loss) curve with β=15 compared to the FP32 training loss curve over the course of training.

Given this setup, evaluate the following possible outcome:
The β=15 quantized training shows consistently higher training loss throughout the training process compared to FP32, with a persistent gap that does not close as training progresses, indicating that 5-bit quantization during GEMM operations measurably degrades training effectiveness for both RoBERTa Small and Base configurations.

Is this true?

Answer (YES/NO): NO